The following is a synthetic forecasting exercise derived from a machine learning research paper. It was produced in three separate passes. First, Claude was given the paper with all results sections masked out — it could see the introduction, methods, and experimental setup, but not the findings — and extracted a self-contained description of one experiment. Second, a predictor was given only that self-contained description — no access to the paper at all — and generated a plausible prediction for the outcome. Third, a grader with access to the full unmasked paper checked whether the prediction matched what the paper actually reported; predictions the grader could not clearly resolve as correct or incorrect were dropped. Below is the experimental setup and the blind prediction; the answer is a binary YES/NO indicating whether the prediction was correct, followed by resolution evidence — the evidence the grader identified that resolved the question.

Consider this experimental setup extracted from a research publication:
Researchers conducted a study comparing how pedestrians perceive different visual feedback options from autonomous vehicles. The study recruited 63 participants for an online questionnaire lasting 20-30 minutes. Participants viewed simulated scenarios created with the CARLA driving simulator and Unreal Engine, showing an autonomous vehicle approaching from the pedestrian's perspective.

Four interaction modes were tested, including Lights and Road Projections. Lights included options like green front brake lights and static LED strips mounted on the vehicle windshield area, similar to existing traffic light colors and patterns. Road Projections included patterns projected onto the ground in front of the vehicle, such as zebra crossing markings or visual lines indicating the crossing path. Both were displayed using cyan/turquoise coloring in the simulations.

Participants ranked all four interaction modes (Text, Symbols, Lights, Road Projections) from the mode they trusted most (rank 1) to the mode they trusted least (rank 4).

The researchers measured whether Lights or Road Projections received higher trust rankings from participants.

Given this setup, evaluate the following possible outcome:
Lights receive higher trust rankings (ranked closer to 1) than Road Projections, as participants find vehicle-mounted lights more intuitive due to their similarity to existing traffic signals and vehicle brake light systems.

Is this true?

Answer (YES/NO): YES